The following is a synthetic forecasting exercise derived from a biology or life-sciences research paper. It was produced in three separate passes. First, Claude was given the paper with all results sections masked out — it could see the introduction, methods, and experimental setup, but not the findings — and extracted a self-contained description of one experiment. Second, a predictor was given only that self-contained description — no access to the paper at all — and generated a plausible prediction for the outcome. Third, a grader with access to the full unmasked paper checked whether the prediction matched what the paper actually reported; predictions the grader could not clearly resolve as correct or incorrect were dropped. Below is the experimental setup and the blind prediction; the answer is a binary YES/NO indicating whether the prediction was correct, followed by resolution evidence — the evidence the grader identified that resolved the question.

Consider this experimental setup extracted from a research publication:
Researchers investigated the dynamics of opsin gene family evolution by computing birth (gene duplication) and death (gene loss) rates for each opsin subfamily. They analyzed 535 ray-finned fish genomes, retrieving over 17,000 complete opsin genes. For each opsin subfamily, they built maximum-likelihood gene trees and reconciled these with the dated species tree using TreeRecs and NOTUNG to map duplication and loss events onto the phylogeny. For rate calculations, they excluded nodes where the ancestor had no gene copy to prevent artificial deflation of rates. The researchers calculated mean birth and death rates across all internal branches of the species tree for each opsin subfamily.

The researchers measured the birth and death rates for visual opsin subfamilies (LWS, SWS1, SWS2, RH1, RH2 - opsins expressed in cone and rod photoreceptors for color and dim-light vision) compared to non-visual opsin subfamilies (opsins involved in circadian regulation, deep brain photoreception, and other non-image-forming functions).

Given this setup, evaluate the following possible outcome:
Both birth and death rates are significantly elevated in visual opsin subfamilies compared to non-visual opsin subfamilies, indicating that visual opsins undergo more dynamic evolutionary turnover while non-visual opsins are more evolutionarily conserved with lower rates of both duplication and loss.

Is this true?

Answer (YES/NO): YES